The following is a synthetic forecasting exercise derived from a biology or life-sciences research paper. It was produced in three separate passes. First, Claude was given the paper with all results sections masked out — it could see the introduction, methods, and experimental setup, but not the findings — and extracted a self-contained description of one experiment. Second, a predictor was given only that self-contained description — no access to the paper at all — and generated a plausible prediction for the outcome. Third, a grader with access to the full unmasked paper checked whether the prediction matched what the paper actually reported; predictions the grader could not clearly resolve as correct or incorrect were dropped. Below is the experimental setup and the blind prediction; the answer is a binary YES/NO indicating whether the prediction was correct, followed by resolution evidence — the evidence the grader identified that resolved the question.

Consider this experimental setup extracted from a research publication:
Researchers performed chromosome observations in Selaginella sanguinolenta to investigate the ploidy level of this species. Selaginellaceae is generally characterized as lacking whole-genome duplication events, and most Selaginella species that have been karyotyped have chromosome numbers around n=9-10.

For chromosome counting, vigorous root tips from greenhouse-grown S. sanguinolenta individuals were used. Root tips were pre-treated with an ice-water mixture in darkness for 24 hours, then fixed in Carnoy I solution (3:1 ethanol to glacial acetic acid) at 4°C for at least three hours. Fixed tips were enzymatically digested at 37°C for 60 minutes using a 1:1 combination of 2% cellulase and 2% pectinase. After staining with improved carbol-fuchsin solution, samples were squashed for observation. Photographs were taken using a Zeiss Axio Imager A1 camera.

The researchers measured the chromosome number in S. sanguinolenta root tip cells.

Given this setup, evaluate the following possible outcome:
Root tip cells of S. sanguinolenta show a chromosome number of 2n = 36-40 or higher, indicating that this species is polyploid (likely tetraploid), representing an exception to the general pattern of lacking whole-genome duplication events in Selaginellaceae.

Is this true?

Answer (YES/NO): NO